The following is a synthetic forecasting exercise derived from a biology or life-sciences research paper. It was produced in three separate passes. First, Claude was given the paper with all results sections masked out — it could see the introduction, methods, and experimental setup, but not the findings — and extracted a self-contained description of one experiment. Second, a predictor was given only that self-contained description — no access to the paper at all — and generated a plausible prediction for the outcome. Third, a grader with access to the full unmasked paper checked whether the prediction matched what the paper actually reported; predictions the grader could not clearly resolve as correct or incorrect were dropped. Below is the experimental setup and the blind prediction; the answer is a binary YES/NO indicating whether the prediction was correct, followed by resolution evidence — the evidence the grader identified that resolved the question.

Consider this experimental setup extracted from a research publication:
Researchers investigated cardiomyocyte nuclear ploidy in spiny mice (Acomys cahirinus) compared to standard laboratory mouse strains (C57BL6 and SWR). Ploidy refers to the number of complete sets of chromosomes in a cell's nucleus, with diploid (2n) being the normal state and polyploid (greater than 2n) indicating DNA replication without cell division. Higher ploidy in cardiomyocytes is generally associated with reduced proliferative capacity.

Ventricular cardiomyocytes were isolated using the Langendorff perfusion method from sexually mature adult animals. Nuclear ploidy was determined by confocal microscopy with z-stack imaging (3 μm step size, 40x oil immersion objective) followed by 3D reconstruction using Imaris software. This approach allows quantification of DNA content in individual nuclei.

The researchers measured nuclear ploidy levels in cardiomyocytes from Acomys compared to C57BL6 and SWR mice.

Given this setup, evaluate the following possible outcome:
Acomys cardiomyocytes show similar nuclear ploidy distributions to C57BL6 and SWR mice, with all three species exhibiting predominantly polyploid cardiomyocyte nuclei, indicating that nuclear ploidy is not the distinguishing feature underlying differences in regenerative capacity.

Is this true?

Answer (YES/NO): NO